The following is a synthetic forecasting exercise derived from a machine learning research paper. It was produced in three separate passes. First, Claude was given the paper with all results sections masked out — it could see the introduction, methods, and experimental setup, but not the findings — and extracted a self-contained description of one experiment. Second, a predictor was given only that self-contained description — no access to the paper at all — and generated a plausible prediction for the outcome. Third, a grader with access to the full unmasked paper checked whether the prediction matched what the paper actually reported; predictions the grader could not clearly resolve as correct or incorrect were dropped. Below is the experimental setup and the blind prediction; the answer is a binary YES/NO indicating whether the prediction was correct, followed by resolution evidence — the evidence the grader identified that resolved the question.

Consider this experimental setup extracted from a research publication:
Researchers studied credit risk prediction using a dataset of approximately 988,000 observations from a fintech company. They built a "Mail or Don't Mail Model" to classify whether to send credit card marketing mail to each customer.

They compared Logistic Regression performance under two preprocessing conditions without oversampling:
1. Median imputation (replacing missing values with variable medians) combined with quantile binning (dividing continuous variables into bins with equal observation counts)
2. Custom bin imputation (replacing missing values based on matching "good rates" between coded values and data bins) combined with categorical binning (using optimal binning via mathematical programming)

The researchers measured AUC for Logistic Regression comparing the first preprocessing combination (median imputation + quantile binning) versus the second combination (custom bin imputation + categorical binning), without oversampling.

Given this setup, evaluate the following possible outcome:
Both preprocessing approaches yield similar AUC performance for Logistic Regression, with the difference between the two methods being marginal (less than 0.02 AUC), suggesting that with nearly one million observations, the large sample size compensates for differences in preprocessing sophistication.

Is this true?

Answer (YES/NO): NO